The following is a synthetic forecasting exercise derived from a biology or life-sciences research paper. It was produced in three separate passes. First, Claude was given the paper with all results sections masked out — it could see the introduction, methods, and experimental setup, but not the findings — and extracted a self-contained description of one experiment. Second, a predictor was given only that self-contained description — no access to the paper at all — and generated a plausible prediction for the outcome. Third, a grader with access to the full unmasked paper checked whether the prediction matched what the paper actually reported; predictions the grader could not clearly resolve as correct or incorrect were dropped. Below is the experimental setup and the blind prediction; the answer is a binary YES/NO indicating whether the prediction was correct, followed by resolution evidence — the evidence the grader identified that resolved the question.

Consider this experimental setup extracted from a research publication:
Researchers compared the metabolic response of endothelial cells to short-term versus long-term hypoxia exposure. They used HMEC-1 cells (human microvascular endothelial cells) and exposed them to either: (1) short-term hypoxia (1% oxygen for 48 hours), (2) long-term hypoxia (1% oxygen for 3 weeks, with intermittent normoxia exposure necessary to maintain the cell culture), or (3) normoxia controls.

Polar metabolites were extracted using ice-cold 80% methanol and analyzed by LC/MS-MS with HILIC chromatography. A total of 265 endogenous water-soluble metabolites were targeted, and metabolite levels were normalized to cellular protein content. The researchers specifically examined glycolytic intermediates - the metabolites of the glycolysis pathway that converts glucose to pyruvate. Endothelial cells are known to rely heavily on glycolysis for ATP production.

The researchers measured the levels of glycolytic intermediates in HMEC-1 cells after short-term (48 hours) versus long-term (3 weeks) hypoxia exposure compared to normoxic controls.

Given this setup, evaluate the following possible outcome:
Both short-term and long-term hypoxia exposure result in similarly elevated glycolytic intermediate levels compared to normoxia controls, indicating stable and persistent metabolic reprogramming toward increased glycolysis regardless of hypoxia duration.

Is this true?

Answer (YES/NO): NO